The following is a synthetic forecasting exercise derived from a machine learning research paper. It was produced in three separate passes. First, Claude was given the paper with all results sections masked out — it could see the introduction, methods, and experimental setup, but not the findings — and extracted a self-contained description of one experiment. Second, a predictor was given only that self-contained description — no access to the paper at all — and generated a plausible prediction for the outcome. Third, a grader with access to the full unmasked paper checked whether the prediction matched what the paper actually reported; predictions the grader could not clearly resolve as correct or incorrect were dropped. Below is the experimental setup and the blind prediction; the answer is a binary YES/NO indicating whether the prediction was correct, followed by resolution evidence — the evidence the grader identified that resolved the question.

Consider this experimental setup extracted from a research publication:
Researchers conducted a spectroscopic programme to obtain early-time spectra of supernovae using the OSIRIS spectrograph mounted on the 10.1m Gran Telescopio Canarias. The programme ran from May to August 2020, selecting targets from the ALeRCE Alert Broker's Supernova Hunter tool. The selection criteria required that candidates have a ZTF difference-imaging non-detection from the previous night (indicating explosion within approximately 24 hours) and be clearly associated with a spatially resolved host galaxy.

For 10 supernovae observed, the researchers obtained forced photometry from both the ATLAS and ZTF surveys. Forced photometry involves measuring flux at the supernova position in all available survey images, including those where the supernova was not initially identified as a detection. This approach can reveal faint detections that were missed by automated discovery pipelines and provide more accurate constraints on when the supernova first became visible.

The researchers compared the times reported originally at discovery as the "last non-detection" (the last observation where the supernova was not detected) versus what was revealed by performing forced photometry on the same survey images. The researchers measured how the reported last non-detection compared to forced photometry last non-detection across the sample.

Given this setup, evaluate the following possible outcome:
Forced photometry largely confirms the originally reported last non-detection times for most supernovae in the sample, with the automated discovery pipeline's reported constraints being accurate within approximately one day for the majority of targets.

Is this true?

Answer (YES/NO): NO